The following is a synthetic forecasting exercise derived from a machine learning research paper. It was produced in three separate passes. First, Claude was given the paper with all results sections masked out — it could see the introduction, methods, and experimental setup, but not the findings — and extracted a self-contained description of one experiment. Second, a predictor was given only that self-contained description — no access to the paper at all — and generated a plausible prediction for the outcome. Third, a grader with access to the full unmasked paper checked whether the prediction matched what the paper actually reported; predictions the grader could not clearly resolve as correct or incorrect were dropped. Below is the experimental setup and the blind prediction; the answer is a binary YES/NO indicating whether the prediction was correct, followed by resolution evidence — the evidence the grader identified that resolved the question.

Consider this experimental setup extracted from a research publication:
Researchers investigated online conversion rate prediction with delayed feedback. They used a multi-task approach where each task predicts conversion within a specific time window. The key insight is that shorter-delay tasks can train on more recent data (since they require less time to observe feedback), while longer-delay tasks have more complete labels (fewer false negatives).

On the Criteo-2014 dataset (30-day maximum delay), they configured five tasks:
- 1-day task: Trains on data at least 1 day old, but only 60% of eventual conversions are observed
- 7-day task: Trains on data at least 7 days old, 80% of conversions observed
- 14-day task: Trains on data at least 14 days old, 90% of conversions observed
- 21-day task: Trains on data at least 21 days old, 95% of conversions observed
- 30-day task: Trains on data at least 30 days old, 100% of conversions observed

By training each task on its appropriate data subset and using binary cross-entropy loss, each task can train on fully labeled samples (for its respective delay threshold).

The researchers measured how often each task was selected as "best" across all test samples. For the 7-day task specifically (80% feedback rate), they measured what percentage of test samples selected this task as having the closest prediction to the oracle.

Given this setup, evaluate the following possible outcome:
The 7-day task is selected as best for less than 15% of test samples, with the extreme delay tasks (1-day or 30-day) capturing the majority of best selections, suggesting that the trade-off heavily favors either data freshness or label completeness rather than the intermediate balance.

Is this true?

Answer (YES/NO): NO